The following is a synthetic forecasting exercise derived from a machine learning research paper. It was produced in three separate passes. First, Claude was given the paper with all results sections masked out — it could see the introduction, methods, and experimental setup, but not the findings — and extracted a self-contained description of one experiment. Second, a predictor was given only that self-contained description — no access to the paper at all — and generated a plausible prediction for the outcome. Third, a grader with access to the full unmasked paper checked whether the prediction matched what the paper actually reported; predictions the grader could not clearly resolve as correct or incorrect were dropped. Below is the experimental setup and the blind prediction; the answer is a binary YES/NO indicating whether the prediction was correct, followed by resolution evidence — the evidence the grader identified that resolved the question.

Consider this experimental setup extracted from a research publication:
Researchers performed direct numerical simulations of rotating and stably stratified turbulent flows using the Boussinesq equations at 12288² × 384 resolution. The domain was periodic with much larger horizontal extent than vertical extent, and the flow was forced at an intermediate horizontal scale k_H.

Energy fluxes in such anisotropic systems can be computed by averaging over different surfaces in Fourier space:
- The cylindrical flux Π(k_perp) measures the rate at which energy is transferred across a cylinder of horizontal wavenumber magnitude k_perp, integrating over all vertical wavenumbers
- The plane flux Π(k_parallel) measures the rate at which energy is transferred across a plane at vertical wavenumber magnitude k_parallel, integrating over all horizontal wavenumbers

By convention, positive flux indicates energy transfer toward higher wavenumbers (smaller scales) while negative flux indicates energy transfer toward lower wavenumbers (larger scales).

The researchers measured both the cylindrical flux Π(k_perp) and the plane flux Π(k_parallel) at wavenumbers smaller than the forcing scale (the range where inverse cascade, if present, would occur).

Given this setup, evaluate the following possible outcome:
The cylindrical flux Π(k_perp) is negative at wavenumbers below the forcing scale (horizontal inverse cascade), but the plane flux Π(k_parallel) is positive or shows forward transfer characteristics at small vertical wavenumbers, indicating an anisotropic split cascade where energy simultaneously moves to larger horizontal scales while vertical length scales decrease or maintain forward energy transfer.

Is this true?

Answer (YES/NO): YES